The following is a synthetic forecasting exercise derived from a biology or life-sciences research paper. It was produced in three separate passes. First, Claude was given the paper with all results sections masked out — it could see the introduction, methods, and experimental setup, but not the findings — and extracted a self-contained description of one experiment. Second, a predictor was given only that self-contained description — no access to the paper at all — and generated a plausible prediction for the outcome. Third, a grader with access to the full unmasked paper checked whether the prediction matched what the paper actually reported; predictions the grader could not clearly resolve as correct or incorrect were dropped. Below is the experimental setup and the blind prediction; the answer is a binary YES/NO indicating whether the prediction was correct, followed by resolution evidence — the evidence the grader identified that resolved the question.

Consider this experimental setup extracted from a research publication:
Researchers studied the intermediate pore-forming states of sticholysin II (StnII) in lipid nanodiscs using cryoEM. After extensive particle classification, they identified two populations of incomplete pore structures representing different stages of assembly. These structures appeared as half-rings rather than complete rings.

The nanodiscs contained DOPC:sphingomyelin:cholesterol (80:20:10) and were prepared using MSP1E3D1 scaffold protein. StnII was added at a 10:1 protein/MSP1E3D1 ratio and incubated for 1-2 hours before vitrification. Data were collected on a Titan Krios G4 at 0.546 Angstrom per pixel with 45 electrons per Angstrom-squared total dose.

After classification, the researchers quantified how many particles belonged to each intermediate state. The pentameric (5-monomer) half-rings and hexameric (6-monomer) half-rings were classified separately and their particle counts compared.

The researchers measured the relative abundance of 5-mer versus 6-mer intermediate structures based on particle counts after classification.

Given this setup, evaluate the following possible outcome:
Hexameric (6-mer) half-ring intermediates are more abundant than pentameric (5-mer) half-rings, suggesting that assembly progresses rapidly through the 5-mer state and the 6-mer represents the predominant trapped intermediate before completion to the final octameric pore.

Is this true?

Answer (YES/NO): NO